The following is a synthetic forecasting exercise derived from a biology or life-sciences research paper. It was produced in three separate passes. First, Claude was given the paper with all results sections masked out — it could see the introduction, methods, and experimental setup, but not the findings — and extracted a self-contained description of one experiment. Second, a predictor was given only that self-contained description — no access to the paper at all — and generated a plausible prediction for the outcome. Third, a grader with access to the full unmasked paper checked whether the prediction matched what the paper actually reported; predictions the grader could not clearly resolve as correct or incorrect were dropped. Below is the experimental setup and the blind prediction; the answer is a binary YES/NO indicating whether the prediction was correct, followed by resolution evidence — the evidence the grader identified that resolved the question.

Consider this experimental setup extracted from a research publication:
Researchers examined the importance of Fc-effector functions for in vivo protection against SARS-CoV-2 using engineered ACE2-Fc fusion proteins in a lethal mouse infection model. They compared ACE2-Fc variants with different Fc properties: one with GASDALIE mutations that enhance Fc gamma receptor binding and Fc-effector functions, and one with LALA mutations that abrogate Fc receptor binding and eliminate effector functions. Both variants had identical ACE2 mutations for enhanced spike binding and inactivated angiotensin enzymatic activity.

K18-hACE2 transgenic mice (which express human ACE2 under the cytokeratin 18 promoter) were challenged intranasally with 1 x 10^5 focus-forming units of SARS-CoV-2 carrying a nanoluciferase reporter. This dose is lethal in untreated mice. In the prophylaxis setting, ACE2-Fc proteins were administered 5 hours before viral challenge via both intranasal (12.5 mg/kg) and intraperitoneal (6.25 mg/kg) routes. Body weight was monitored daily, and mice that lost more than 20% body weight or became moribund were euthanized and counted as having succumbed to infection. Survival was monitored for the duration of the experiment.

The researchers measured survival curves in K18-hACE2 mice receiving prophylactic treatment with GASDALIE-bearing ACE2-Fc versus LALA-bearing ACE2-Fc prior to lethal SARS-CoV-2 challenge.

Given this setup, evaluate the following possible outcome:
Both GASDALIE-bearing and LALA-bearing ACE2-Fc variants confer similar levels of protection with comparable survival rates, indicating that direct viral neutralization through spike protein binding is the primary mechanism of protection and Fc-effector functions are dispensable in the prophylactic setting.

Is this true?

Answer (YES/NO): NO